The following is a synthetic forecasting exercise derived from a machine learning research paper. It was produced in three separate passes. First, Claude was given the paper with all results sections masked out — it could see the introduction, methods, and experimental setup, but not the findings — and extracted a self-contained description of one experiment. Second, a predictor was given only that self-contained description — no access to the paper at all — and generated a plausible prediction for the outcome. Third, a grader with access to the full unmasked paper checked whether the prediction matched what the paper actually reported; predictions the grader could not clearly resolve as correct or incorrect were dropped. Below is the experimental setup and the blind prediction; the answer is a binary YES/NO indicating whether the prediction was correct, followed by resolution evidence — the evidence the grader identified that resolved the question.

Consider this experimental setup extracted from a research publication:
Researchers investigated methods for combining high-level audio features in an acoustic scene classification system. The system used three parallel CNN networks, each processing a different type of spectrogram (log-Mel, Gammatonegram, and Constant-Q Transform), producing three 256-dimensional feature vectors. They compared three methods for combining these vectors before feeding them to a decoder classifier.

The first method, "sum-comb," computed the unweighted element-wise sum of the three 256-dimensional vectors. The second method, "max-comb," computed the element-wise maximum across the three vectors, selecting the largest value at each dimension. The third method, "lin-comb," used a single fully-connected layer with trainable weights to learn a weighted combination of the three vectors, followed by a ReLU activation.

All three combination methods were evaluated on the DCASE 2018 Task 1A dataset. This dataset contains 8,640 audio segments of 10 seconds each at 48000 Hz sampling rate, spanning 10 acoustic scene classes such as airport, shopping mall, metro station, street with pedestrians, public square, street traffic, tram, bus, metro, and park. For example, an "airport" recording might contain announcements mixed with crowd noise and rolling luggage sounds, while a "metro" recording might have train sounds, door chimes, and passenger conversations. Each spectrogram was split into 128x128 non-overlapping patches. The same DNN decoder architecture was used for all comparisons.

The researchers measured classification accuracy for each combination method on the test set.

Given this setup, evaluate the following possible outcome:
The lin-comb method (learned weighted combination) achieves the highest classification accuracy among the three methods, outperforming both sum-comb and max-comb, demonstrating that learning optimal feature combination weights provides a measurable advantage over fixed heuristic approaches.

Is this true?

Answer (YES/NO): YES